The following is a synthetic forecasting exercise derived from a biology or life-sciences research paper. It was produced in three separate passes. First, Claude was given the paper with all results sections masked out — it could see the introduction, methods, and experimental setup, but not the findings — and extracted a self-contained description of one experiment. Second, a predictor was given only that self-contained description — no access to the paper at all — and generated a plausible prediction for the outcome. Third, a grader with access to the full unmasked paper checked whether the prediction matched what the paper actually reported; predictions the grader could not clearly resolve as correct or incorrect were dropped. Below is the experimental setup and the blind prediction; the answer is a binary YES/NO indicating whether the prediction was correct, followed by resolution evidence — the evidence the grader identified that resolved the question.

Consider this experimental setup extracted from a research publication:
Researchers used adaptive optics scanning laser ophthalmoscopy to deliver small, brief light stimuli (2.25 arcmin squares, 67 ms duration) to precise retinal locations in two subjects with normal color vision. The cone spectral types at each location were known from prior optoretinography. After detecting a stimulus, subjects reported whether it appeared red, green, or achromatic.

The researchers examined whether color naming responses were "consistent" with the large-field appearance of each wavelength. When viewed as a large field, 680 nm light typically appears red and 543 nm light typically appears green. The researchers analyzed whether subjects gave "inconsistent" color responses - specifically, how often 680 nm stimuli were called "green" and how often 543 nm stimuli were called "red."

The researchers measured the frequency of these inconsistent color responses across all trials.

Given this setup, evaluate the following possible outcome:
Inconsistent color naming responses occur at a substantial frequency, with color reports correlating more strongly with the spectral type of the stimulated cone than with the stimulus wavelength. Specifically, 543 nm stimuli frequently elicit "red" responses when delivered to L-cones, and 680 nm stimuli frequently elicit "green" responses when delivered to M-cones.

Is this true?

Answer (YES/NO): NO